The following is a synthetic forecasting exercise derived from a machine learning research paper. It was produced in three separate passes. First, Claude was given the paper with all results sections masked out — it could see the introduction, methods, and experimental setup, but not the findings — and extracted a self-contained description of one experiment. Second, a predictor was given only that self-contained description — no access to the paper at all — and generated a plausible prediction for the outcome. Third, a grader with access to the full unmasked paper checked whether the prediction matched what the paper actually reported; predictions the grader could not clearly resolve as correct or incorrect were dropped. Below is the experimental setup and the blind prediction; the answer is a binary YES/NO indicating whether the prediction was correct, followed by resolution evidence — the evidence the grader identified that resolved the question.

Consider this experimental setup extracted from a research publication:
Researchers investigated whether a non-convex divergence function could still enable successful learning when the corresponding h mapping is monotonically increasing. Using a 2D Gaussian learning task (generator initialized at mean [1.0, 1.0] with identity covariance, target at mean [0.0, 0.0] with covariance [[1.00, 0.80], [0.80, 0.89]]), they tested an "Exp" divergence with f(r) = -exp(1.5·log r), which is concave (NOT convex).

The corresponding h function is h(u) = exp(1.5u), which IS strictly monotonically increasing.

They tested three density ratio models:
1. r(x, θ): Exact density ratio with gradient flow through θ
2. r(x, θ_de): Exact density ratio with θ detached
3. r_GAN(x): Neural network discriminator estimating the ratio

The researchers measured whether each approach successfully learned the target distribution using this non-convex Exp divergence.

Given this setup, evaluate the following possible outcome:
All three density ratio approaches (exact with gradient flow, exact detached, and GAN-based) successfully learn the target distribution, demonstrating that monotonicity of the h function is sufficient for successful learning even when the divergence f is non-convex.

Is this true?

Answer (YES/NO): NO